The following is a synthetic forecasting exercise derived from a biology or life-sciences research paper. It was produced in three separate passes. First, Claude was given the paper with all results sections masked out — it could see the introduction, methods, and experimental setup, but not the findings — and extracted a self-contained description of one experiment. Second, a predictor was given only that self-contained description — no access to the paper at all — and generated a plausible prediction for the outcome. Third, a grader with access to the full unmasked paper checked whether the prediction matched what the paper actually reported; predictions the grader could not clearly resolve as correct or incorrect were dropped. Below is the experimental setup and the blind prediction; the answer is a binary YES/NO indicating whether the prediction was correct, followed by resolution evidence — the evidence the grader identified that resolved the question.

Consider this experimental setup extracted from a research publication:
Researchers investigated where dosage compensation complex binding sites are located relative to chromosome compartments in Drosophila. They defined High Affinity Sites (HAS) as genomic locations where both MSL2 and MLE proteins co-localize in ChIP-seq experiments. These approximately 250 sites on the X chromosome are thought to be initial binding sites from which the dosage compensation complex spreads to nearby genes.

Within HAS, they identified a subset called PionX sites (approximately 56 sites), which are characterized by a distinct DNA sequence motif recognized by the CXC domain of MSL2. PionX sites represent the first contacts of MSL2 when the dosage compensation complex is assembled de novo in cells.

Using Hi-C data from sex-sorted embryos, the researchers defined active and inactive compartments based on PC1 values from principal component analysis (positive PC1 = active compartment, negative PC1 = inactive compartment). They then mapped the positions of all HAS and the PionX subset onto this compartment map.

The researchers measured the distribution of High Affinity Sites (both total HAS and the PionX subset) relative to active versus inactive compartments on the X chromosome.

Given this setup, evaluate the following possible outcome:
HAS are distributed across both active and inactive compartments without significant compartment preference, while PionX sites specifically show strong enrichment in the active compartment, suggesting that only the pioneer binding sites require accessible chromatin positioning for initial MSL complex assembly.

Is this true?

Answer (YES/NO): NO